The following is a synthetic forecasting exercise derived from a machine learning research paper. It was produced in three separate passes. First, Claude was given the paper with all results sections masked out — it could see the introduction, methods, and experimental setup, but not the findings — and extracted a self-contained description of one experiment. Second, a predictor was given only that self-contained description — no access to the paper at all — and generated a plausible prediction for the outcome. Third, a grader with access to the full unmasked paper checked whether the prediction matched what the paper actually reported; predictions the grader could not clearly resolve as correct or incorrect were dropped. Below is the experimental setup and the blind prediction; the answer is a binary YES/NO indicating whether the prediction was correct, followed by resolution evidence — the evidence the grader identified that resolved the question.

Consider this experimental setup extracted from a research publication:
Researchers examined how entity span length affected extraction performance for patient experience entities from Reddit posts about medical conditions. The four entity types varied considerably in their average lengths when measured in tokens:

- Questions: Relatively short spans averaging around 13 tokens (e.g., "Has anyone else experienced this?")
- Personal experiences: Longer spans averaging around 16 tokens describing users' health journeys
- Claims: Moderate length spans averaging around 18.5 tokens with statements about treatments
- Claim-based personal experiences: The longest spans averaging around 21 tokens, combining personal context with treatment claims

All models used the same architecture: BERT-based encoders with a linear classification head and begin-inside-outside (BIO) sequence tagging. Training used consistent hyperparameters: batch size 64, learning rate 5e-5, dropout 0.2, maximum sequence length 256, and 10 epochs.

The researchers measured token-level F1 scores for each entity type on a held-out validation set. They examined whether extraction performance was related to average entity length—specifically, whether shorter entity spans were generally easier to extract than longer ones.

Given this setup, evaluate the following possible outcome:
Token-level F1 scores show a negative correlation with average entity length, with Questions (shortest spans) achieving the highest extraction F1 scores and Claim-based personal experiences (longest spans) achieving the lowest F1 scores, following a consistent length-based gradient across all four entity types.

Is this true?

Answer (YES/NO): NO